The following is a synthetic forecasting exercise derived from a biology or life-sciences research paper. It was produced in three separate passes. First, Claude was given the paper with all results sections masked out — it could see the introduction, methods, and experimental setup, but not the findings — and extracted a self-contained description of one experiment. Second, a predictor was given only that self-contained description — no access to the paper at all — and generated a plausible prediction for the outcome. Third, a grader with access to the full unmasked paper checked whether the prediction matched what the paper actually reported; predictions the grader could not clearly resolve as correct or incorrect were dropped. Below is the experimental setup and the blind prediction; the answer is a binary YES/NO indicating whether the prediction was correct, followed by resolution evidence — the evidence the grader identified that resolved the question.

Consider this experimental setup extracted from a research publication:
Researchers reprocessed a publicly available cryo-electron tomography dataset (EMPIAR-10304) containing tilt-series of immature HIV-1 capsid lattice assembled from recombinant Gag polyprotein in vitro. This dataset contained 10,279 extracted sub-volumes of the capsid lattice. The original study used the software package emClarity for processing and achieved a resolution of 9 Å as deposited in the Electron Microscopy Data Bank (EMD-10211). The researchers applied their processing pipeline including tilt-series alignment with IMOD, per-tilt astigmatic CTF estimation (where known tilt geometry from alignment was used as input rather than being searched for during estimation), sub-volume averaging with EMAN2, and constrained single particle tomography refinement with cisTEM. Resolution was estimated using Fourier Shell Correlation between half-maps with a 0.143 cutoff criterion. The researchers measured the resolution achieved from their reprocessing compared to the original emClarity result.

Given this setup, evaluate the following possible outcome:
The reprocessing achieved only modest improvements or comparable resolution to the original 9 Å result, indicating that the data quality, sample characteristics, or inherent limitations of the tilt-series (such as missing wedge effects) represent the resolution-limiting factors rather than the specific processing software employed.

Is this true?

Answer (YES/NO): NO